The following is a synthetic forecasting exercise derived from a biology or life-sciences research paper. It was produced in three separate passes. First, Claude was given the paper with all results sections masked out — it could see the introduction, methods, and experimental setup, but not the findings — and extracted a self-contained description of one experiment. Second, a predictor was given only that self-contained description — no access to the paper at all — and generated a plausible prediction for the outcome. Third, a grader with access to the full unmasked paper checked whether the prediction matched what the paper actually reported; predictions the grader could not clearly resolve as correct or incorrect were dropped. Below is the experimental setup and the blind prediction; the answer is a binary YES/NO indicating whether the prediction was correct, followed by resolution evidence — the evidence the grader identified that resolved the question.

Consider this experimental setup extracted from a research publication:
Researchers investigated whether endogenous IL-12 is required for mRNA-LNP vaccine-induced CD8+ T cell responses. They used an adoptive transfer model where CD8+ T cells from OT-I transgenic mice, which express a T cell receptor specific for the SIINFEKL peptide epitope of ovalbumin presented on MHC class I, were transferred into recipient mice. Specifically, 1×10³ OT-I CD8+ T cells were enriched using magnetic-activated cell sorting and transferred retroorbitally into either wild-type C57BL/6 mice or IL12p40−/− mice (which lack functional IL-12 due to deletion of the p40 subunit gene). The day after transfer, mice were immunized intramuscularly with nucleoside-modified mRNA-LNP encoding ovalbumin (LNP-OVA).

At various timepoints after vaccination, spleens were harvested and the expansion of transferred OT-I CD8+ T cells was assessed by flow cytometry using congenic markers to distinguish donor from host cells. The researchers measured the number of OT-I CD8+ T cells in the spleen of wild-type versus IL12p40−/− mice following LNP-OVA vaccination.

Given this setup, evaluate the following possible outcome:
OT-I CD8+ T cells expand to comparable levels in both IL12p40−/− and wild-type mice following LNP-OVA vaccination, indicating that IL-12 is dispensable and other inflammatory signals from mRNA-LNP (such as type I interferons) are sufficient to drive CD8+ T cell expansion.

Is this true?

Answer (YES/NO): YES